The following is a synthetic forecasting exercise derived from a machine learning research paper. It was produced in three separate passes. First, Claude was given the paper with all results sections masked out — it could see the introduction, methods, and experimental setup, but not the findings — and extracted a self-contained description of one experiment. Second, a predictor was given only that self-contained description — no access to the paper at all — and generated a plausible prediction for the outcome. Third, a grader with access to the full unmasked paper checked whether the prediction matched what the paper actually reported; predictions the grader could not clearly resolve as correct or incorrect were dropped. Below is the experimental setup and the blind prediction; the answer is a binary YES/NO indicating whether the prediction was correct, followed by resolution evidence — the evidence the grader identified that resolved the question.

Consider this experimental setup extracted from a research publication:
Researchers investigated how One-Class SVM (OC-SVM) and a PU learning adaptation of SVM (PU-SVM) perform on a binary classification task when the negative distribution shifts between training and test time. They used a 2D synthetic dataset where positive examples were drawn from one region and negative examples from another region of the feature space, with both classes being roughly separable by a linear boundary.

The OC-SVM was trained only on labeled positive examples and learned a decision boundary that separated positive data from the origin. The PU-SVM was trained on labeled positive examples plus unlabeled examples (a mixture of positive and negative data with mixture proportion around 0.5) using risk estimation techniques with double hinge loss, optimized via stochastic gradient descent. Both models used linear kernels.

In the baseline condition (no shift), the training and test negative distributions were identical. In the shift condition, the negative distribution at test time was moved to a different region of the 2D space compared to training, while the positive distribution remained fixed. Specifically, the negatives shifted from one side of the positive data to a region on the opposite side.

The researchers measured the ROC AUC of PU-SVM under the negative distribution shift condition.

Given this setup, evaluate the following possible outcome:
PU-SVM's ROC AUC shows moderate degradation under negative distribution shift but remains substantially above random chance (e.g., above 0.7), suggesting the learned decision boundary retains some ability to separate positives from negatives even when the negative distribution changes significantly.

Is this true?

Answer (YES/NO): NO